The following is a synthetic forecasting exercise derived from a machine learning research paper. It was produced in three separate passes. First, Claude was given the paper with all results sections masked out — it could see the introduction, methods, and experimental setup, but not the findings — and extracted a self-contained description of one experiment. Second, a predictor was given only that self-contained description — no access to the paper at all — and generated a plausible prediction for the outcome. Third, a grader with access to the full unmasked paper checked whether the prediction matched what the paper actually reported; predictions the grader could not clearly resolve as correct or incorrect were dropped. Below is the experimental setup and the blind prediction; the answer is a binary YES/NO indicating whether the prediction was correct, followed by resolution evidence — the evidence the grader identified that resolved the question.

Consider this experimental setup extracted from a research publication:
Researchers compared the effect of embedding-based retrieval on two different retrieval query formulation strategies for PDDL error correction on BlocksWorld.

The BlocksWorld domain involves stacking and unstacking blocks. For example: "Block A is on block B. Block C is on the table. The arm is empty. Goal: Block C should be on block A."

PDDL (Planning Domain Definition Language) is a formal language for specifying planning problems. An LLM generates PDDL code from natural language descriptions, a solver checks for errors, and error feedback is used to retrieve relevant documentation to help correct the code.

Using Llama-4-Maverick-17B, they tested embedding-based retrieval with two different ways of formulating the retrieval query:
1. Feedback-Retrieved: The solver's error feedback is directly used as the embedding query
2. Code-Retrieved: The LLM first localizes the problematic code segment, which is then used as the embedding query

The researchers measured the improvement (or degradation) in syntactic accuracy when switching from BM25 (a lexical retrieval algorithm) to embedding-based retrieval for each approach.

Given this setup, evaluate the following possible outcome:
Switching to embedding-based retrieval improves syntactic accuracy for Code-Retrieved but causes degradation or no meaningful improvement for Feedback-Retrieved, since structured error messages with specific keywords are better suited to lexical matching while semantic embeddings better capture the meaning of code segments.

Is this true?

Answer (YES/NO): NO